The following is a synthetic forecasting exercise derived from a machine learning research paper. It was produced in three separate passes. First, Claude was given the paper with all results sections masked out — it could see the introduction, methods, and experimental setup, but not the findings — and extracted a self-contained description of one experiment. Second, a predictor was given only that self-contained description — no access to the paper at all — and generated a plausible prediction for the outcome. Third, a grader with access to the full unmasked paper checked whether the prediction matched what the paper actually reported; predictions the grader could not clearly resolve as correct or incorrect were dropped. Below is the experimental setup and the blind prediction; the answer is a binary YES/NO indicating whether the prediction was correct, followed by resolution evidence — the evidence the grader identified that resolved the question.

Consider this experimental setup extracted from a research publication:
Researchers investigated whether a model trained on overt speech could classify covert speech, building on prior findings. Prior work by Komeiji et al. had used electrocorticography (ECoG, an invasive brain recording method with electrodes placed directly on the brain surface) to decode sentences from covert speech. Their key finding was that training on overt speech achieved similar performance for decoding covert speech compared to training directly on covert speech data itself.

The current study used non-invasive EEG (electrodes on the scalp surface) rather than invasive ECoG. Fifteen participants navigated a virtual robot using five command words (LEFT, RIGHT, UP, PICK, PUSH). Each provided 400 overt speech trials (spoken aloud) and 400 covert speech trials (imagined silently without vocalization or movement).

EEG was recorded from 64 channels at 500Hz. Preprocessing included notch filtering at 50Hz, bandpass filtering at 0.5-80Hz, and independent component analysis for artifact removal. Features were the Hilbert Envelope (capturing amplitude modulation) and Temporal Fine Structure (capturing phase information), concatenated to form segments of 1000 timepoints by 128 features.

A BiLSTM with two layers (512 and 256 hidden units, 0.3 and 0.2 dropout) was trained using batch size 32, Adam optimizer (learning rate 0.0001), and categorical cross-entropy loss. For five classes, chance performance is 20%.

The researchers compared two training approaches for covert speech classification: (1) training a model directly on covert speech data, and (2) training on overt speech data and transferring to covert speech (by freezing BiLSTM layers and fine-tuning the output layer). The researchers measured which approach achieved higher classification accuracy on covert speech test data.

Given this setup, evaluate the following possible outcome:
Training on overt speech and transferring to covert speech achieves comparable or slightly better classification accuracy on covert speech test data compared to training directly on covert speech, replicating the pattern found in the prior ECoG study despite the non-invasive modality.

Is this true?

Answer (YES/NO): NO